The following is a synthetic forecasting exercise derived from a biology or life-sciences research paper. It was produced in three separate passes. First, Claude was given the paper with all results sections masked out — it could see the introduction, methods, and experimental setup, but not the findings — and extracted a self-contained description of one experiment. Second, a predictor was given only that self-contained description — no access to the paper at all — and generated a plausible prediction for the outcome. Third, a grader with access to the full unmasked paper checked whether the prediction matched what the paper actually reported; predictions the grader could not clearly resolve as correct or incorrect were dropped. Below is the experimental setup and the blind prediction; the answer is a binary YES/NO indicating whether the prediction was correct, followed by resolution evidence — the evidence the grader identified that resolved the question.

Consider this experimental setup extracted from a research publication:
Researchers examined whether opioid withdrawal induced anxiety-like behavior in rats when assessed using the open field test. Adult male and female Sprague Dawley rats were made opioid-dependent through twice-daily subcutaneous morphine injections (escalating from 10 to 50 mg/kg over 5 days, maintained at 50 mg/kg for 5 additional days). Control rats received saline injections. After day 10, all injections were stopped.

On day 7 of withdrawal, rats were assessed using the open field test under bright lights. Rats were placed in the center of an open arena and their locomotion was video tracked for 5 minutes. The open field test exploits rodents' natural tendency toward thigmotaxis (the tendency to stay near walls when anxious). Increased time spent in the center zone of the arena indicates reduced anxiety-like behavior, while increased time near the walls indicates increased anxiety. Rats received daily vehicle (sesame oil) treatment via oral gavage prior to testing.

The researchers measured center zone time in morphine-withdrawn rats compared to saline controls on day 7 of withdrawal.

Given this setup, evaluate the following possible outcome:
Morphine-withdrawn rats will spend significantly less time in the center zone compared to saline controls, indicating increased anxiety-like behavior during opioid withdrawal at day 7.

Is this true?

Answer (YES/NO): NO